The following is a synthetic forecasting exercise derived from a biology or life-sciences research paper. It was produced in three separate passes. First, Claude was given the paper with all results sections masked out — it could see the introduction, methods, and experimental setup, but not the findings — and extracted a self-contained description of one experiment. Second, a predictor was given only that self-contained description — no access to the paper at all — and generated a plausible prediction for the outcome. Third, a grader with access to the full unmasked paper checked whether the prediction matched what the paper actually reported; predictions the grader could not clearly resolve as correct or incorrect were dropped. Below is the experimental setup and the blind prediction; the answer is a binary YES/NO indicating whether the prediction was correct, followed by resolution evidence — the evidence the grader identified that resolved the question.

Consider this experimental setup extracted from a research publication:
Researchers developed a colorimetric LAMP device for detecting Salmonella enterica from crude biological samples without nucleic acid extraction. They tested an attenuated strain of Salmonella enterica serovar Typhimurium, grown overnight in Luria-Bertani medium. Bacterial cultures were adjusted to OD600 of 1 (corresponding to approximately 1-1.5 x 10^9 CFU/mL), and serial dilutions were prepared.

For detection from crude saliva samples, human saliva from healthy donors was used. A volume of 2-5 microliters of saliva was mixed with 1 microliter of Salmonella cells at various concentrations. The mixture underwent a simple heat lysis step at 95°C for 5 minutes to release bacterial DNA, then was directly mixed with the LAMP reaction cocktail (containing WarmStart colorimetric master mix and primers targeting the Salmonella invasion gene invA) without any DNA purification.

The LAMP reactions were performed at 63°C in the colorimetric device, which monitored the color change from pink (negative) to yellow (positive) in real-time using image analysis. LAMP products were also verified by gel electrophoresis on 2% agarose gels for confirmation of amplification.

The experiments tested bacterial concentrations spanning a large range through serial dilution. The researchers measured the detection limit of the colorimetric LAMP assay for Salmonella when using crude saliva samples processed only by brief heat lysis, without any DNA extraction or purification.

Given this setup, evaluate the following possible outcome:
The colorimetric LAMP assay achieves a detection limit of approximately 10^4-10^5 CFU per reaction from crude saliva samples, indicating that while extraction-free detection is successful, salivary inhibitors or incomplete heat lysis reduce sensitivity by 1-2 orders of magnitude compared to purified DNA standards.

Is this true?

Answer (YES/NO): NO